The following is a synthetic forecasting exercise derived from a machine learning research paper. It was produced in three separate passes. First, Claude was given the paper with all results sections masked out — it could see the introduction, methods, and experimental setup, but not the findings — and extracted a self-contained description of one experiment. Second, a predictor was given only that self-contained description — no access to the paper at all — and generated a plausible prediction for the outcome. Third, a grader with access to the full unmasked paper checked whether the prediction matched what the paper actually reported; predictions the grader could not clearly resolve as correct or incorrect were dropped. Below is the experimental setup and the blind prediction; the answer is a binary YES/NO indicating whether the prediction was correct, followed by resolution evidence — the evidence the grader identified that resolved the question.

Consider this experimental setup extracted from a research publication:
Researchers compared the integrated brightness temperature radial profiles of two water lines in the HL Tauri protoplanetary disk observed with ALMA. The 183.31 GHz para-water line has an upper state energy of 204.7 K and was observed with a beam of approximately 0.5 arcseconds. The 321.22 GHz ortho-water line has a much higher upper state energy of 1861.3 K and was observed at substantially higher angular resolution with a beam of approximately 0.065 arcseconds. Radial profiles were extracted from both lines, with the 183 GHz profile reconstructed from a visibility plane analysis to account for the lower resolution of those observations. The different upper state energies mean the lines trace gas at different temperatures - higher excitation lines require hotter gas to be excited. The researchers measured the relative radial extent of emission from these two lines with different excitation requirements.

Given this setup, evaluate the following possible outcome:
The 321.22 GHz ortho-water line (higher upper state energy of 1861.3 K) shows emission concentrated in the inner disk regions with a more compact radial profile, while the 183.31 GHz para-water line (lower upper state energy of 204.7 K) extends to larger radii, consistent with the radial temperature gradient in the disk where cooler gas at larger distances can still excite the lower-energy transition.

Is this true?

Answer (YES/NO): YES